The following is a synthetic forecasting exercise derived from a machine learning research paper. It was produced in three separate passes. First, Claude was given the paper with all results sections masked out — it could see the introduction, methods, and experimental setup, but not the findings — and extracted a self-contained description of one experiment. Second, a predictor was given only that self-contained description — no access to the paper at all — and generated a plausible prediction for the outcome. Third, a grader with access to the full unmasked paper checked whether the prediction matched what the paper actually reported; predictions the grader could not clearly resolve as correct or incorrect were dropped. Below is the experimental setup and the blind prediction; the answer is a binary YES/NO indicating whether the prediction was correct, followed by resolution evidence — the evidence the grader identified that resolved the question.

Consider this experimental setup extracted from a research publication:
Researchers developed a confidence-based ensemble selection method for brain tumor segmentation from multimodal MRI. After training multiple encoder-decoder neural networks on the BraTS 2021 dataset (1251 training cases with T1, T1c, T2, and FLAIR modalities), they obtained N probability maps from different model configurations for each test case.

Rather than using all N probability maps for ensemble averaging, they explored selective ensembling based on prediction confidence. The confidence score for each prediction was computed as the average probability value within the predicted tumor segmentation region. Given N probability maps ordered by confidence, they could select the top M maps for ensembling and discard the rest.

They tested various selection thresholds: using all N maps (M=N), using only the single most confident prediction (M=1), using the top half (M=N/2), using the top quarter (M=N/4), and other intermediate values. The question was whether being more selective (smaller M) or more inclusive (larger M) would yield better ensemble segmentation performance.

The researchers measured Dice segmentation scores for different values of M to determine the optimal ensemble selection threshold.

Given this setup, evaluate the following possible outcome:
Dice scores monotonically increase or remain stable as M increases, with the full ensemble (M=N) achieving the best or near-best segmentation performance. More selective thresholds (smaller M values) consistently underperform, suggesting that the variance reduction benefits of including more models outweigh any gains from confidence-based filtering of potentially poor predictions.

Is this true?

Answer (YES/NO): NO